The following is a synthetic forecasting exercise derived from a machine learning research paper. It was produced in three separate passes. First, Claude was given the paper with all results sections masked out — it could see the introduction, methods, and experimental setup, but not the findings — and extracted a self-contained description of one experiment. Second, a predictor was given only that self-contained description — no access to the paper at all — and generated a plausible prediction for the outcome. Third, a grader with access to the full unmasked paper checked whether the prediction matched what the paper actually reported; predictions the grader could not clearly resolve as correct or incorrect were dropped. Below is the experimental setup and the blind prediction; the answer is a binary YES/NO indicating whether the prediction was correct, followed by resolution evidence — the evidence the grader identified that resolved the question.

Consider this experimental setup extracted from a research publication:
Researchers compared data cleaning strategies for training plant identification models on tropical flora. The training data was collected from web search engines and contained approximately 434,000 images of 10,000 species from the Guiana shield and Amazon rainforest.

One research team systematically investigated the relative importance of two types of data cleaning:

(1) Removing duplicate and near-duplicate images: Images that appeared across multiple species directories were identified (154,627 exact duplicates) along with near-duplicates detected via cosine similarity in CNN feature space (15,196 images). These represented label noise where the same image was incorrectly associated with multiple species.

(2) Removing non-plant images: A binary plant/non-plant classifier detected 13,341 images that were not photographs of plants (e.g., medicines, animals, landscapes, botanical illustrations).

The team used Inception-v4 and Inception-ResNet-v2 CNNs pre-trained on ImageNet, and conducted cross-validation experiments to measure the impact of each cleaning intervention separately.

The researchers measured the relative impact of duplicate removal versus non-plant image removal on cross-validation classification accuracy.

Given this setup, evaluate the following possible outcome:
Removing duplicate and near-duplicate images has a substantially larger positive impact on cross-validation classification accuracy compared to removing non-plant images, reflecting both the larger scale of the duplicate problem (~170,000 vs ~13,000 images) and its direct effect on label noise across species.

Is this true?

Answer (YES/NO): YES